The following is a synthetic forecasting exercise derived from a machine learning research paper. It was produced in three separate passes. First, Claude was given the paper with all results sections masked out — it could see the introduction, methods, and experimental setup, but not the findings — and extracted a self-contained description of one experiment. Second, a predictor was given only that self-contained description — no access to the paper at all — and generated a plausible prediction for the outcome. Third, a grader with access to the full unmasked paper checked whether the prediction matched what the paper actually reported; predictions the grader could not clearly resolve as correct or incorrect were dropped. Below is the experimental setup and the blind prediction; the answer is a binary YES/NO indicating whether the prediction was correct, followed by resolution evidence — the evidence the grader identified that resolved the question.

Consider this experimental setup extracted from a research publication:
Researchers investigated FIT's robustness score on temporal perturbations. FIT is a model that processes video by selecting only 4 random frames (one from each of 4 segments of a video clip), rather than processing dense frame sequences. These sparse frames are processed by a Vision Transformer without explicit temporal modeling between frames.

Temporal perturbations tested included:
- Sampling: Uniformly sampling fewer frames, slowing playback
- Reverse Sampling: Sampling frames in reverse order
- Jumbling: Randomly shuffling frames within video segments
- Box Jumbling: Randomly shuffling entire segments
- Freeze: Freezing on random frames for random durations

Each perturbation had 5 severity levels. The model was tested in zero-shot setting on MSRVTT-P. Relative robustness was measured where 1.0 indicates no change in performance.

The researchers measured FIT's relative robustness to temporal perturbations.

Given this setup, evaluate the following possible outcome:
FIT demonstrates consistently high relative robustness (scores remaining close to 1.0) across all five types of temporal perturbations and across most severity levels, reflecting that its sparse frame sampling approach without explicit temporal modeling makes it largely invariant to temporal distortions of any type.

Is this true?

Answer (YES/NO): YES